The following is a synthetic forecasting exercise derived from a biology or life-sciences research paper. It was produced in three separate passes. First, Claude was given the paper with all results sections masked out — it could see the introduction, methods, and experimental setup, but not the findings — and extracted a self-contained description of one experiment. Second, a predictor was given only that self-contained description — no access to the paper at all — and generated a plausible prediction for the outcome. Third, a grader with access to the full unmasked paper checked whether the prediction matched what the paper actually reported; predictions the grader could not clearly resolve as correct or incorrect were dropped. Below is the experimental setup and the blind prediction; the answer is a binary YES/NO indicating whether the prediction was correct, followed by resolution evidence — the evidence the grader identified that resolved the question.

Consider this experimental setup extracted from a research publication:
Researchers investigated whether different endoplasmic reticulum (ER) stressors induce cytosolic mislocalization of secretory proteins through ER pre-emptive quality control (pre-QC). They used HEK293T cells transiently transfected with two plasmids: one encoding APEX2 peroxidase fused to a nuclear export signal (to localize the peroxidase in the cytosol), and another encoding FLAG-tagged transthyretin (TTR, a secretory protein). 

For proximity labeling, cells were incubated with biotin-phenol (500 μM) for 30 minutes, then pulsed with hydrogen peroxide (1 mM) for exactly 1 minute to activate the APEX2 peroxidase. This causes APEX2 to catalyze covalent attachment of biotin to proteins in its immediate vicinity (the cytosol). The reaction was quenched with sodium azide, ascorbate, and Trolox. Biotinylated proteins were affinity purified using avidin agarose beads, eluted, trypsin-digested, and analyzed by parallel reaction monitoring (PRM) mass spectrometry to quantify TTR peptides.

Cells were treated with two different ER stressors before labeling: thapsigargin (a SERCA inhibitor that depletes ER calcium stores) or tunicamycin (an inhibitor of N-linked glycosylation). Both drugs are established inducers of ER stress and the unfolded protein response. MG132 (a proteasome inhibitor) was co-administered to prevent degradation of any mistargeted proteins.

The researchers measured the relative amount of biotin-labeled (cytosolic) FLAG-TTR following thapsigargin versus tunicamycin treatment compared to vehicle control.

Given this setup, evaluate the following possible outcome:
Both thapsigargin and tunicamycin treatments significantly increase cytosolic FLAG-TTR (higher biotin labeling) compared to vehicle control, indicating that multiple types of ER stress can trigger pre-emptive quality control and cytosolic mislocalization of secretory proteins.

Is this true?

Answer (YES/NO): NO